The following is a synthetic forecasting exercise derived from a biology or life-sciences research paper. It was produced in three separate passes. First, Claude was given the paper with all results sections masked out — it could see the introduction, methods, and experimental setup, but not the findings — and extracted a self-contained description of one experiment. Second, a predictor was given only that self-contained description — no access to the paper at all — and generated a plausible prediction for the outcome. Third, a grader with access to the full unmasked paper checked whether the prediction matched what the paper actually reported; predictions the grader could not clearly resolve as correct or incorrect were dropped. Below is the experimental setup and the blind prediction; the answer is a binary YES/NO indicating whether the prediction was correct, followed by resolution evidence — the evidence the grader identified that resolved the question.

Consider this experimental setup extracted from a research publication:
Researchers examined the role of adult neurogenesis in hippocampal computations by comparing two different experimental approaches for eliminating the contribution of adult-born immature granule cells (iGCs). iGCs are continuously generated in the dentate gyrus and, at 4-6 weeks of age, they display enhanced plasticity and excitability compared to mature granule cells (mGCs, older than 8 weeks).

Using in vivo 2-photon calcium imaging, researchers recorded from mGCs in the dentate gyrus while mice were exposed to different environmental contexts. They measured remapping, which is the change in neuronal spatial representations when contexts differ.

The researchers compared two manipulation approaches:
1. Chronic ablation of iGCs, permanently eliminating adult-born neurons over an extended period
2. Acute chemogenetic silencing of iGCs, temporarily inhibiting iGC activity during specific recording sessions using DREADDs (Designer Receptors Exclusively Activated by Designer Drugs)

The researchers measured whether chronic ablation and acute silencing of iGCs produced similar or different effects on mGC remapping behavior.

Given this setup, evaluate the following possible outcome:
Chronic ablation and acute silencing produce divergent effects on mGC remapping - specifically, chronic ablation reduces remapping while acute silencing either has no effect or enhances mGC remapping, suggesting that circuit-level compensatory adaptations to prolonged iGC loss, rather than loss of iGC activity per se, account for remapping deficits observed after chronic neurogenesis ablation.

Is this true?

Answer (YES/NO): NO